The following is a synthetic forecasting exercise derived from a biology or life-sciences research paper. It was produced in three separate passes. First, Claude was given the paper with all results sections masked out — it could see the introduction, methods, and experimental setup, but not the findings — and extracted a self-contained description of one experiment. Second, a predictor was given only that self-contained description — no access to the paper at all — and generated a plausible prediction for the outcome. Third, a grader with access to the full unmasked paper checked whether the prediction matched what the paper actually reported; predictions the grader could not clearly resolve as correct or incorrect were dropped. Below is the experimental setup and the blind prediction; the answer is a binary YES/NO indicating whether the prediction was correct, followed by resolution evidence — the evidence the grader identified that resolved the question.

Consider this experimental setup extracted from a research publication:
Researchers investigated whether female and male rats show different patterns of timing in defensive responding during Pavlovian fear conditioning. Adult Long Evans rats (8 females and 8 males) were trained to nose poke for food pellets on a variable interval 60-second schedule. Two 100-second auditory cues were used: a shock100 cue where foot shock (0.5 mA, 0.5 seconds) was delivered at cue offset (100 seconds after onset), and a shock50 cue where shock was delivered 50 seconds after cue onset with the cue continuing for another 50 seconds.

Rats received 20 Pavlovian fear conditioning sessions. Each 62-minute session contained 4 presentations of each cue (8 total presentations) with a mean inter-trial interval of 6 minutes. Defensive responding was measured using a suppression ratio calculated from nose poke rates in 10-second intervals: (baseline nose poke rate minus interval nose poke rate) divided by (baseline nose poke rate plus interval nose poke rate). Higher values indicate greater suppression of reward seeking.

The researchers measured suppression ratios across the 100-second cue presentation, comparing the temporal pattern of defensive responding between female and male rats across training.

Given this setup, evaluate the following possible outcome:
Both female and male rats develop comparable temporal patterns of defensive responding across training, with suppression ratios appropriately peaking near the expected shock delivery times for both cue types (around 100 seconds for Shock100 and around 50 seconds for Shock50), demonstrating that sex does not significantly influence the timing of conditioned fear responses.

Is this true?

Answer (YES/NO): YES